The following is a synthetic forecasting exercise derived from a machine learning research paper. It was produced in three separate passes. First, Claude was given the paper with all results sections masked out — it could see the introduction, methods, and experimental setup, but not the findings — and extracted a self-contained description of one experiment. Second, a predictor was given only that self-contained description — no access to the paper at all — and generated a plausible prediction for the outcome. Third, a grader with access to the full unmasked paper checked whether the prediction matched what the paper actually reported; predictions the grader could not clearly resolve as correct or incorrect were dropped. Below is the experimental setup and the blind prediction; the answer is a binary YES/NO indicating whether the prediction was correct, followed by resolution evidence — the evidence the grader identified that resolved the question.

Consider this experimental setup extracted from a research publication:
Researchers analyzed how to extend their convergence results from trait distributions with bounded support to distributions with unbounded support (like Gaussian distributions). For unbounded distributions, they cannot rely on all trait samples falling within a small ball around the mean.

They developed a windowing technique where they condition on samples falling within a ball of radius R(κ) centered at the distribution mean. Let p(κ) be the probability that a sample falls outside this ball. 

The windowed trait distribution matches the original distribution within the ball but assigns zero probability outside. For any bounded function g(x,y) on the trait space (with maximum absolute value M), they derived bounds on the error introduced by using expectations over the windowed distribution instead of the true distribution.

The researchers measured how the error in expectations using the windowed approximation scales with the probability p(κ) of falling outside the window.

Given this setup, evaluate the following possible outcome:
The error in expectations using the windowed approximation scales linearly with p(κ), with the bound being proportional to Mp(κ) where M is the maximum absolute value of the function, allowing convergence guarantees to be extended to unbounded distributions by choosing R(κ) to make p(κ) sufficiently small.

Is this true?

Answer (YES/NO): YES